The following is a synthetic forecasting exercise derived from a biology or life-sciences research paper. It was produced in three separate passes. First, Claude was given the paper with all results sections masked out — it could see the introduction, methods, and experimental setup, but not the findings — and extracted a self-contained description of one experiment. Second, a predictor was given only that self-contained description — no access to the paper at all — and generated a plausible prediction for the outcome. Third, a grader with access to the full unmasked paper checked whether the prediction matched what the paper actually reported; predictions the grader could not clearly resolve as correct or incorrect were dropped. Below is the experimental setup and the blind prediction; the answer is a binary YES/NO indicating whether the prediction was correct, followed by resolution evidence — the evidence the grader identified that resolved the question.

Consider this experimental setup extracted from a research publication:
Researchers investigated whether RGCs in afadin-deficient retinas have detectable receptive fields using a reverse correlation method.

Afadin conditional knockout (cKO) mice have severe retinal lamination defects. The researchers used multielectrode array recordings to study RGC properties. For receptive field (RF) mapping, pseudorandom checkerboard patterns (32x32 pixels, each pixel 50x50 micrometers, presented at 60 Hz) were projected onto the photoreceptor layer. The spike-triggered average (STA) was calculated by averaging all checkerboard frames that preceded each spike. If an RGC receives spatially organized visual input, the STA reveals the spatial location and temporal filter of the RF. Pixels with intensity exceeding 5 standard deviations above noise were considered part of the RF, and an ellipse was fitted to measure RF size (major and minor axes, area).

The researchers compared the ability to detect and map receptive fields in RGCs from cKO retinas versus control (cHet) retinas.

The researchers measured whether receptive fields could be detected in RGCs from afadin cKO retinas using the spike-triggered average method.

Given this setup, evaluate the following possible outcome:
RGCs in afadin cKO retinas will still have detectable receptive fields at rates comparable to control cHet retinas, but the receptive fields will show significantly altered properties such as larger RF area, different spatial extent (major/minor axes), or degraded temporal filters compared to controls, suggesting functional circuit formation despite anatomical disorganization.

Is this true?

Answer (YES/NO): NO